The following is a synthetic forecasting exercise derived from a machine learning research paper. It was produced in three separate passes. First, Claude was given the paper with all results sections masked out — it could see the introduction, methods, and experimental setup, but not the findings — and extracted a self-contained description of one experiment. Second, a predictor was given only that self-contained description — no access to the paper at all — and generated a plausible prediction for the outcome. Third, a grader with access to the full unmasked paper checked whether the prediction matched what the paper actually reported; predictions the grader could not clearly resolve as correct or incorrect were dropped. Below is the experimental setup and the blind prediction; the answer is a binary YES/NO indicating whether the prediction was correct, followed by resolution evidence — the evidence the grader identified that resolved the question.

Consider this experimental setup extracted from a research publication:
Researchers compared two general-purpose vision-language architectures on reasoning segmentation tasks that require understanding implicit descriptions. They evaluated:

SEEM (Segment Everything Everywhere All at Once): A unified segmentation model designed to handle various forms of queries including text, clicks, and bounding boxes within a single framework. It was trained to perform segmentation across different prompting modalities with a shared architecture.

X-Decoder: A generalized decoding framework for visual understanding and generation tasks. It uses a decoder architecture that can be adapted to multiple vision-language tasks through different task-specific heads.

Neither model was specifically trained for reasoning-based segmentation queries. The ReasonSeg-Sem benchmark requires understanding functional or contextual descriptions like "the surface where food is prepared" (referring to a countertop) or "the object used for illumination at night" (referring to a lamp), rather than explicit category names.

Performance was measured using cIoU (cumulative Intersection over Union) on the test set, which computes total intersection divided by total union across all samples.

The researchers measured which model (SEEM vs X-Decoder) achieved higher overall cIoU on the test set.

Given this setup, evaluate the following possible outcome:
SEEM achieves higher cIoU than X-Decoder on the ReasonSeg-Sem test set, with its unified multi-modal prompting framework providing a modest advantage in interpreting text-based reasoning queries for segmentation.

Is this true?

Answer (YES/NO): YES